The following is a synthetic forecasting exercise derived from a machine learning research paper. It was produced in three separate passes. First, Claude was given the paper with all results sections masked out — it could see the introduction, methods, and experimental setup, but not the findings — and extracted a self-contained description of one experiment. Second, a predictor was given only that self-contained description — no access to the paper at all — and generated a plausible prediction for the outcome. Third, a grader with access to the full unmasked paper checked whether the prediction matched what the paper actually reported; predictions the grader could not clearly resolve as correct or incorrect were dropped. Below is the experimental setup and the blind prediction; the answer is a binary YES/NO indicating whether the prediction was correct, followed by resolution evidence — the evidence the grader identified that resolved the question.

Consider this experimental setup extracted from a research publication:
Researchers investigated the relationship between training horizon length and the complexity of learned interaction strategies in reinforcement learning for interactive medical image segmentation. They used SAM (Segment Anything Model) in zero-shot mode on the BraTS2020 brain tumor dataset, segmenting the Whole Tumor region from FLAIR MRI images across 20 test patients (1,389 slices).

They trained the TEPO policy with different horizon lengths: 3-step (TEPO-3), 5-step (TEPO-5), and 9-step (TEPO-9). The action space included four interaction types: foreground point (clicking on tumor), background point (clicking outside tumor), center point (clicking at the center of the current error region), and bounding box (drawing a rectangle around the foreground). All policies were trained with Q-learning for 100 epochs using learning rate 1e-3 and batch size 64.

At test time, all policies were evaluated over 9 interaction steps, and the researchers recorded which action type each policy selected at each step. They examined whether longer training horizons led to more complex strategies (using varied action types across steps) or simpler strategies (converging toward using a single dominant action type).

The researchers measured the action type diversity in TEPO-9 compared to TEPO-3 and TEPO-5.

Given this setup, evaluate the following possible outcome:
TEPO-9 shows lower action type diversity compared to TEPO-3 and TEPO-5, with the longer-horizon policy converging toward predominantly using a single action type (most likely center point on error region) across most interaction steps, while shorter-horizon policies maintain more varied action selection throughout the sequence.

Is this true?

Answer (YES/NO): YES